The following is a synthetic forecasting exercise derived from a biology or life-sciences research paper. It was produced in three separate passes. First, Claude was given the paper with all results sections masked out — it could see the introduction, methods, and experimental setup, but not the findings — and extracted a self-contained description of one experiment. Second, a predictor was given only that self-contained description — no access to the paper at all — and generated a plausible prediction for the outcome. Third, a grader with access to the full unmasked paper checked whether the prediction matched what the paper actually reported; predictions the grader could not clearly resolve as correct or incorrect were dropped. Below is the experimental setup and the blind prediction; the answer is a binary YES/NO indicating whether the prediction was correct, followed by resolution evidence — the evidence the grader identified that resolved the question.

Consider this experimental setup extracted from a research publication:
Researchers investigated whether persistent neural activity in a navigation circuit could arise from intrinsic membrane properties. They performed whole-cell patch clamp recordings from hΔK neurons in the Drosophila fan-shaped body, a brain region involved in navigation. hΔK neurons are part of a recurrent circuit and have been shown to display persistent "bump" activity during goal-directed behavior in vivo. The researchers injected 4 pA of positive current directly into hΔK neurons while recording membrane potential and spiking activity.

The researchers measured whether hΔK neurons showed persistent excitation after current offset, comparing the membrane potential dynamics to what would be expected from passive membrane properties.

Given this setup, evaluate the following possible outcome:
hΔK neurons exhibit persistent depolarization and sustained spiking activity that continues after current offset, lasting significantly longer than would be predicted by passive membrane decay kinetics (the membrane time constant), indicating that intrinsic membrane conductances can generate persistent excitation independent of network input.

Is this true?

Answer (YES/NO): NO